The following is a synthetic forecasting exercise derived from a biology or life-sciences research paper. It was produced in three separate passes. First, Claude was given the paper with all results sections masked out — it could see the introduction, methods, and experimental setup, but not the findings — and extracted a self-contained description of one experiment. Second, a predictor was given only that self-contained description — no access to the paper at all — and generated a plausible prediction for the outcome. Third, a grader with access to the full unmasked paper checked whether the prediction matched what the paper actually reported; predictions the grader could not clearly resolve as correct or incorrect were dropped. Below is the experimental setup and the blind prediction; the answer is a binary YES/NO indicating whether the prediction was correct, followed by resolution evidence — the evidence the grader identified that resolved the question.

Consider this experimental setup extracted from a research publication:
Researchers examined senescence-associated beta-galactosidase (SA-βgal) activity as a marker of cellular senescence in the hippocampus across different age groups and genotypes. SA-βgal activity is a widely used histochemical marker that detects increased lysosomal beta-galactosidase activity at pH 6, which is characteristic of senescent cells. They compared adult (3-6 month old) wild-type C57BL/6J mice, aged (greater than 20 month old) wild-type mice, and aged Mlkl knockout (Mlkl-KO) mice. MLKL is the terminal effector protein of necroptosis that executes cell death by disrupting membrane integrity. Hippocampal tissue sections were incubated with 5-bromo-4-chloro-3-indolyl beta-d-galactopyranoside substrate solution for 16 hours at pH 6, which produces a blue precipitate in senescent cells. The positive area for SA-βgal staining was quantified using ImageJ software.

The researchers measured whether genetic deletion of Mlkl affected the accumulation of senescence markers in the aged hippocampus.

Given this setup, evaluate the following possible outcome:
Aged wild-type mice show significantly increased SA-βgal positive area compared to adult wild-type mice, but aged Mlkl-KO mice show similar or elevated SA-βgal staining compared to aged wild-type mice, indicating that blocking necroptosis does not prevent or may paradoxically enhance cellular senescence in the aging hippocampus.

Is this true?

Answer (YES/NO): NO